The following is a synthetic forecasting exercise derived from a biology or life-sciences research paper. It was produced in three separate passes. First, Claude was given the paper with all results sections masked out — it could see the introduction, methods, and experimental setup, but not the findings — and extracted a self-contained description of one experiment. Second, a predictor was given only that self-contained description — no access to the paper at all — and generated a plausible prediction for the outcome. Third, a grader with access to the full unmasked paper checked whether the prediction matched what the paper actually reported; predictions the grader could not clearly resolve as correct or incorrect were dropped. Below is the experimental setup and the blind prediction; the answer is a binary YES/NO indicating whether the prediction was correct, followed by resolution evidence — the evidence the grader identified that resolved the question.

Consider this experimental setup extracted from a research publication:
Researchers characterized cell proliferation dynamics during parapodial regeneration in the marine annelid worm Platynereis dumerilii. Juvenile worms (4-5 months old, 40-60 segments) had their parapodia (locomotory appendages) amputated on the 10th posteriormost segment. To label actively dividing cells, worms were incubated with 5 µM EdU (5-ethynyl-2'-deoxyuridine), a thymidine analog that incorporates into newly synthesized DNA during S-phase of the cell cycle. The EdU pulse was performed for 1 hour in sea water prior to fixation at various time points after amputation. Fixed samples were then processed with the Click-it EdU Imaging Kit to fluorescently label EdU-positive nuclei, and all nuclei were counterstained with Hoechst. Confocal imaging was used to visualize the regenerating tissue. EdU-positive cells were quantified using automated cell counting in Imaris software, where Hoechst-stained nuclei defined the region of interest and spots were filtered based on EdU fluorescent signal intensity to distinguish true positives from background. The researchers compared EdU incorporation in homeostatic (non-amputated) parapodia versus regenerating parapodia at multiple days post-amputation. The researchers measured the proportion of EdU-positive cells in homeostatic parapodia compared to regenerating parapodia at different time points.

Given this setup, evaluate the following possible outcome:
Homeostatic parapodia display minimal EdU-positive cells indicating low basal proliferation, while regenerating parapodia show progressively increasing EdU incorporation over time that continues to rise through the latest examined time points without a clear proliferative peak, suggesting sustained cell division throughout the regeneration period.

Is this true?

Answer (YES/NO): NO